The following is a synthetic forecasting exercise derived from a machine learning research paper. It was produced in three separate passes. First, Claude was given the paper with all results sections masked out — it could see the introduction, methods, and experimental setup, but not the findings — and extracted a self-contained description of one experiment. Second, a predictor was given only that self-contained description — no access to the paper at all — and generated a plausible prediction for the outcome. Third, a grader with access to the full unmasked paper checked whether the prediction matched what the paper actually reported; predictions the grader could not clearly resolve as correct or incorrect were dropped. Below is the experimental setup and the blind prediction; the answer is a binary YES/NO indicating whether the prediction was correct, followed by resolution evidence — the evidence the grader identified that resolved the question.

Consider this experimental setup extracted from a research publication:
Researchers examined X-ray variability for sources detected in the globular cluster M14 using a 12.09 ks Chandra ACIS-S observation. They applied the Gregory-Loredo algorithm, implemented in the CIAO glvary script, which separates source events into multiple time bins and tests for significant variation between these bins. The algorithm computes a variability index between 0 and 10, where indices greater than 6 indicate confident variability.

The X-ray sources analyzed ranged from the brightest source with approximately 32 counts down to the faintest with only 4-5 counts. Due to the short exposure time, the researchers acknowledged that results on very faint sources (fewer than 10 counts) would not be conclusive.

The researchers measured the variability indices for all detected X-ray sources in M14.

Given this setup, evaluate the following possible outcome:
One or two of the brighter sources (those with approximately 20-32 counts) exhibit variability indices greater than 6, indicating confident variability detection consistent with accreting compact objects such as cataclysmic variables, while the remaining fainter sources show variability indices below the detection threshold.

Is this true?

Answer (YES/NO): NO